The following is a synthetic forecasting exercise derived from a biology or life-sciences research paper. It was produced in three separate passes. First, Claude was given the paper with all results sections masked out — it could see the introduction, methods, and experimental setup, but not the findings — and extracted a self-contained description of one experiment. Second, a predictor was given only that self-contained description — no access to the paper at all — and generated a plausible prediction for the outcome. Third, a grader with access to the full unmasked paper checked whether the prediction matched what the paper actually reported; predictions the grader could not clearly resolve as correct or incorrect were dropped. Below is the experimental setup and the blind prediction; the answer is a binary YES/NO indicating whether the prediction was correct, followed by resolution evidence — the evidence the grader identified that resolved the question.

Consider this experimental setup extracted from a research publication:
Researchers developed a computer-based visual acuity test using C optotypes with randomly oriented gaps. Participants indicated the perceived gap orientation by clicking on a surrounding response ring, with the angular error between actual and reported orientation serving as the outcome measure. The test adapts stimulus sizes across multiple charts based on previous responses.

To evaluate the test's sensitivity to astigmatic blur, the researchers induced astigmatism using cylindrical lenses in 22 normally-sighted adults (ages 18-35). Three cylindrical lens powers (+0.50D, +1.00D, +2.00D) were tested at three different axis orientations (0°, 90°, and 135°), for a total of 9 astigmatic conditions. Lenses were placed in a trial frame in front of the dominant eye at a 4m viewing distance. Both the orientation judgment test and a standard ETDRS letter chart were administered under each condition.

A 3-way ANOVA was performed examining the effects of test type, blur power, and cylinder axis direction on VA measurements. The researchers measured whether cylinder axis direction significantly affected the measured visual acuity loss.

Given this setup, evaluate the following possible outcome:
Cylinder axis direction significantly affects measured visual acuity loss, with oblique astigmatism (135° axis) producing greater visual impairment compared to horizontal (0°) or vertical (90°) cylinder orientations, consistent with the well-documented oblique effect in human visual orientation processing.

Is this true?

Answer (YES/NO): YES